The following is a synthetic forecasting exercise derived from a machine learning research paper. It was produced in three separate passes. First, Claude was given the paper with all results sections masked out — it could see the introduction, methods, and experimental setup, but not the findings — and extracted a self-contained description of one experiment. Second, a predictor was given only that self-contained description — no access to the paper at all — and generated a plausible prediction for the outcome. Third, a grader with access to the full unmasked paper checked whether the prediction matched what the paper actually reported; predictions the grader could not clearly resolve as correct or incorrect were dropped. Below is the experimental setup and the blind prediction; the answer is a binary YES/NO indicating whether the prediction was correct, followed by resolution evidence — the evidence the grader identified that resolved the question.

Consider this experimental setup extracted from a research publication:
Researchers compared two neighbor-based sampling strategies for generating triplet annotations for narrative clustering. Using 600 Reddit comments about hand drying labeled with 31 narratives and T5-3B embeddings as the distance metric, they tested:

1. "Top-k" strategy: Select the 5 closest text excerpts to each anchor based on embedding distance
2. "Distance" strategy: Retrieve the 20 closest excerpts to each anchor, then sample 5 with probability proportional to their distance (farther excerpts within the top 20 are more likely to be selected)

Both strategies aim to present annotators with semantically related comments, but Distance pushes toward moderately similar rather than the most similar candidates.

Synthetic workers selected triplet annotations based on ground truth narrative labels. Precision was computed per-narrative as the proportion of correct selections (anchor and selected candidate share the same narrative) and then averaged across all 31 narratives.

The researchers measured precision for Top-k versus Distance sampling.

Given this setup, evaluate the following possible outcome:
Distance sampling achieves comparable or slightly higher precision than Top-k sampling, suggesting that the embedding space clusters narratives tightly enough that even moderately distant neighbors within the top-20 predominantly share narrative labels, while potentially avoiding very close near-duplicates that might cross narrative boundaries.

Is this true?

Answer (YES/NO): YES